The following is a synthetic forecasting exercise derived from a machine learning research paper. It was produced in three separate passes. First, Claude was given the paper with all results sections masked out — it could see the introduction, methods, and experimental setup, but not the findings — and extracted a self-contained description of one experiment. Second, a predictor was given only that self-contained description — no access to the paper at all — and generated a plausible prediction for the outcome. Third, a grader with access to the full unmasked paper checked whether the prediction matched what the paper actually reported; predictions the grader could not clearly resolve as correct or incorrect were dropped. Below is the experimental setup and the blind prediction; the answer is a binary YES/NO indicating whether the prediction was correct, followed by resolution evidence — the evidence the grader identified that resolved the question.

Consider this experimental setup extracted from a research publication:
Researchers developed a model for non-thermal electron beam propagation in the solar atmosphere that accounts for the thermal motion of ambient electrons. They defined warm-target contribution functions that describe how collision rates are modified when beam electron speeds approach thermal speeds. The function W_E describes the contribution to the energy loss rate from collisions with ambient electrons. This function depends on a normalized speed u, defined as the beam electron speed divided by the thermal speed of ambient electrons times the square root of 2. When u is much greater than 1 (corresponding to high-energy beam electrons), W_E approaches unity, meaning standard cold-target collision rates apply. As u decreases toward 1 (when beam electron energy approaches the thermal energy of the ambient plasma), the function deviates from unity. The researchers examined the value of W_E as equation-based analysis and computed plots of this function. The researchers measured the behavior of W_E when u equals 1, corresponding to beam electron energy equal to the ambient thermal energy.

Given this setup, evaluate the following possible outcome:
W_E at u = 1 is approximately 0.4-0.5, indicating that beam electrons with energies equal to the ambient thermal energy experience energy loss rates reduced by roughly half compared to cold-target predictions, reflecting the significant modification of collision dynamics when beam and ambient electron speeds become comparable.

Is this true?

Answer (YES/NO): NO